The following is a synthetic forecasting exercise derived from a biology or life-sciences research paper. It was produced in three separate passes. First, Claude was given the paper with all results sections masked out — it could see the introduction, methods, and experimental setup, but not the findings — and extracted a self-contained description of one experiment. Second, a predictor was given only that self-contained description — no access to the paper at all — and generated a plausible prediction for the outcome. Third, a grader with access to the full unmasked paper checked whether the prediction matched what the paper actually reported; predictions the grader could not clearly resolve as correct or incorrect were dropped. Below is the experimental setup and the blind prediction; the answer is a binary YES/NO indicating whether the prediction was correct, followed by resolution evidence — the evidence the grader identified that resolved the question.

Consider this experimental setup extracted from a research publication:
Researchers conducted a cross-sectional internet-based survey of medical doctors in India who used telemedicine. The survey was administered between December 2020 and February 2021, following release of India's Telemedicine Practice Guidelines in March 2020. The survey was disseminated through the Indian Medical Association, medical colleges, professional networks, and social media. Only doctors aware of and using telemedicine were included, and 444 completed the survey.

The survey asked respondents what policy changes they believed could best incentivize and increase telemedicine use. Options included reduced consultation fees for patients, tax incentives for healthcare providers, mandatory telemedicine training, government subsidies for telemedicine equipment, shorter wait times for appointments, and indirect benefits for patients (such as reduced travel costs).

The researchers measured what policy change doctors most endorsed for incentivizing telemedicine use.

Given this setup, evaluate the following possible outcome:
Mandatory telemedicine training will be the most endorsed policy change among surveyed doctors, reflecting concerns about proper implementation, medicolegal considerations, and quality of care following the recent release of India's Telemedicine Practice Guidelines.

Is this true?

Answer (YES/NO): NO